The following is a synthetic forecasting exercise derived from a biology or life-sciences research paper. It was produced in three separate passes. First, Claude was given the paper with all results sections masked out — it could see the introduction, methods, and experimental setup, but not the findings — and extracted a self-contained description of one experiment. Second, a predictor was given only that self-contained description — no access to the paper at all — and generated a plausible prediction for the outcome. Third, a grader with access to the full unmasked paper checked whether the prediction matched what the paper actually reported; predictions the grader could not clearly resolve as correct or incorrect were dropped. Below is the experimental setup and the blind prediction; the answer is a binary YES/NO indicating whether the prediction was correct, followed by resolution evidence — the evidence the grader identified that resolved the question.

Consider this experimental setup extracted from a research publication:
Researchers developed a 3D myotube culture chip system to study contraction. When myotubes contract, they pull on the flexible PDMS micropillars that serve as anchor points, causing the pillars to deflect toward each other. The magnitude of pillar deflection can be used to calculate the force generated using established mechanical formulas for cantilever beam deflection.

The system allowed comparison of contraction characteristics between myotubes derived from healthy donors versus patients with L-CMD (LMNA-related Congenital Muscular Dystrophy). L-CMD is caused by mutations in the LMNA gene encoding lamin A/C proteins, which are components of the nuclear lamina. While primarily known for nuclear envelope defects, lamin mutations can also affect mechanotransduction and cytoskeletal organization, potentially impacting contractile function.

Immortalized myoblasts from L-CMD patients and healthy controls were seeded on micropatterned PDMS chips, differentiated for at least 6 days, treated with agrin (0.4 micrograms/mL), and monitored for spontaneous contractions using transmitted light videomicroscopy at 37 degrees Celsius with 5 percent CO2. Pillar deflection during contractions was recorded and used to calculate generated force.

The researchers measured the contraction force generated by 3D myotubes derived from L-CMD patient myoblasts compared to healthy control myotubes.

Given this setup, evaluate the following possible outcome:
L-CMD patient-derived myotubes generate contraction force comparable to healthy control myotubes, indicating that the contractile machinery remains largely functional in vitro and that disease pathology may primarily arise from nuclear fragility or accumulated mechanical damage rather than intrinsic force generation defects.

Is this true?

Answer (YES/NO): NO